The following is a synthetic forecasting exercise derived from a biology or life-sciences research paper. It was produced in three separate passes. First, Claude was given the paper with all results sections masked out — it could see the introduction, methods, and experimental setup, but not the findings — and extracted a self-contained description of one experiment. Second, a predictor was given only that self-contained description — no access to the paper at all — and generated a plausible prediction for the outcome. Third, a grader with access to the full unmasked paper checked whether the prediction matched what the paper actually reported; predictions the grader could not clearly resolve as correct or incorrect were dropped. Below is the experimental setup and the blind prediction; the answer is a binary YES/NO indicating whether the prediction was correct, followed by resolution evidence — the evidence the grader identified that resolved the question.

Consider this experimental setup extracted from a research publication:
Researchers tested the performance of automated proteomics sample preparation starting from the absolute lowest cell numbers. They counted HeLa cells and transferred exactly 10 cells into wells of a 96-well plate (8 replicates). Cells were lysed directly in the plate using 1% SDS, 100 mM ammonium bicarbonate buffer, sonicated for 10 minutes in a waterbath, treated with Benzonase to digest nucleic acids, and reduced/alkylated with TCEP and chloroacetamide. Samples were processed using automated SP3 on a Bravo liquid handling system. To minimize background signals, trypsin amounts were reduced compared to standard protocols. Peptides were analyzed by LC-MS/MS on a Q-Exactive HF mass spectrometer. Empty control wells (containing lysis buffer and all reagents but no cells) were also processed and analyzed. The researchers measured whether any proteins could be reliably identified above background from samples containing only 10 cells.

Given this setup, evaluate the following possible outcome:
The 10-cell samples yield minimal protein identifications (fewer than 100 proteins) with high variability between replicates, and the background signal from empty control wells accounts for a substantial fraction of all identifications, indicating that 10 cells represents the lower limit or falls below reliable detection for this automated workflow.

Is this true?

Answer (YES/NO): NO